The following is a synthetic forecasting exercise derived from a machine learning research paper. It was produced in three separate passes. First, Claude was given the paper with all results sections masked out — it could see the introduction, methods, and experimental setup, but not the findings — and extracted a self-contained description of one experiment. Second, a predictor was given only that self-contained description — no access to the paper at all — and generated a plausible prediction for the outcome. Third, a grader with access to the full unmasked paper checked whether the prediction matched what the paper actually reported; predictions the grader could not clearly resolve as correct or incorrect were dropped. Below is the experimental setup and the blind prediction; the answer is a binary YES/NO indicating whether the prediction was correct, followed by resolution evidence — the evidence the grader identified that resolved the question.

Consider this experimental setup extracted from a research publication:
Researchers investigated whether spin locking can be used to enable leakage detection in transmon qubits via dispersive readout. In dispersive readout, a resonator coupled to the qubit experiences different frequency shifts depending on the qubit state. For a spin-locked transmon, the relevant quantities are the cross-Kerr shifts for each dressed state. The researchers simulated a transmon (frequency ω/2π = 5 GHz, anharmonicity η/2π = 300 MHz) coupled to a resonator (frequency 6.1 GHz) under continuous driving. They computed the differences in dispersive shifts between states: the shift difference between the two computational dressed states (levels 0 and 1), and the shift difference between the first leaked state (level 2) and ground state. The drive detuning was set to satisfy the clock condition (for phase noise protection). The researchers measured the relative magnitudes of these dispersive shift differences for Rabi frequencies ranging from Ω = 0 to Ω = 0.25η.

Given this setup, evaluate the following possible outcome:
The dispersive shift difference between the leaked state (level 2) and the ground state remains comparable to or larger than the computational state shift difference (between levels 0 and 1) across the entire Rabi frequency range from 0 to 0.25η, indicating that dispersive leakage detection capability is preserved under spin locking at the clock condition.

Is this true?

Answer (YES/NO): YES